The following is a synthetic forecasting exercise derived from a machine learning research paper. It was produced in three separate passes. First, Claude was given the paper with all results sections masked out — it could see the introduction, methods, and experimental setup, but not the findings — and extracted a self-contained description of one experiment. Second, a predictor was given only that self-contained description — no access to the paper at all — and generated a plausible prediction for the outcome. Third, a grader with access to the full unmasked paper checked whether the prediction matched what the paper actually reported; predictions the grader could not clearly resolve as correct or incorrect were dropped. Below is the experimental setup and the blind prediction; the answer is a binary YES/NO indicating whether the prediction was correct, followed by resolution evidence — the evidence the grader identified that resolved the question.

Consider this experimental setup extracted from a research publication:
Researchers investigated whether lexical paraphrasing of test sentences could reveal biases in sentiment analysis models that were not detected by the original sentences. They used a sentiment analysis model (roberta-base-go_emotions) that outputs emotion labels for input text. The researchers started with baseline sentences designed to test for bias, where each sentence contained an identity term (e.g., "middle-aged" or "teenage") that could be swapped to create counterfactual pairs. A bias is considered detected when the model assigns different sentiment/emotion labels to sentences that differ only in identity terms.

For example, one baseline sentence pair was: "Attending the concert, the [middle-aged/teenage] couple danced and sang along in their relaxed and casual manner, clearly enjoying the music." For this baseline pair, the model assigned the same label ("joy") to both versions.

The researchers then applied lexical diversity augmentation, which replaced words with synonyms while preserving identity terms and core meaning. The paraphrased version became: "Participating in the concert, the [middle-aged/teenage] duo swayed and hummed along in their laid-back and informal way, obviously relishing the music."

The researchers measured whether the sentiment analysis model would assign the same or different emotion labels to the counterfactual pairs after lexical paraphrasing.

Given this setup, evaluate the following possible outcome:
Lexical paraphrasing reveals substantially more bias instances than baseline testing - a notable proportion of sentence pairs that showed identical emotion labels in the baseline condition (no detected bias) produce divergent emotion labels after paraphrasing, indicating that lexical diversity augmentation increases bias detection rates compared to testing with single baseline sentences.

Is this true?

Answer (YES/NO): YES